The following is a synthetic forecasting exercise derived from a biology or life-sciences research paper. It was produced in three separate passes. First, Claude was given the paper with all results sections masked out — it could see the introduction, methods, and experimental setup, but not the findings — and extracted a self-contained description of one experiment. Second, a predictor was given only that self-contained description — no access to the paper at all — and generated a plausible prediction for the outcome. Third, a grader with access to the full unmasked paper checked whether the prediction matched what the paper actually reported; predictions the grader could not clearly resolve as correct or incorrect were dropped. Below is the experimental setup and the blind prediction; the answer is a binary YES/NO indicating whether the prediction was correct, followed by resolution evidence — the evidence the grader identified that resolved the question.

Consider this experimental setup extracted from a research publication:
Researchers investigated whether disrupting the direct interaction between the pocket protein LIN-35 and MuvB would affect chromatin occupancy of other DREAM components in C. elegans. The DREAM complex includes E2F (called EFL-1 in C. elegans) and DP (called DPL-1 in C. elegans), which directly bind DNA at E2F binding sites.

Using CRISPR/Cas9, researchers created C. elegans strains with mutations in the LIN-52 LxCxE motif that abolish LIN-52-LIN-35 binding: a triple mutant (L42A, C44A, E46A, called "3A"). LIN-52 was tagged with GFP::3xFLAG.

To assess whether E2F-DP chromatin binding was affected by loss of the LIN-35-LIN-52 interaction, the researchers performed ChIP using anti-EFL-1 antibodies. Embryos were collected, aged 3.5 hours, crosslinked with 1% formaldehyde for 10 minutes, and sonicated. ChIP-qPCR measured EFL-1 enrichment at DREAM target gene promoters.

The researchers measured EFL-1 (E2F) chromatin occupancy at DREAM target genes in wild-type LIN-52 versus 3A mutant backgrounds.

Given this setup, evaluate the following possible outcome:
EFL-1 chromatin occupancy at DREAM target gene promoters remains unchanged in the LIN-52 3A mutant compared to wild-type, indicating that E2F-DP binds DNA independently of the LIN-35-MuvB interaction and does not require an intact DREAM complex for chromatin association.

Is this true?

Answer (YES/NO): YES